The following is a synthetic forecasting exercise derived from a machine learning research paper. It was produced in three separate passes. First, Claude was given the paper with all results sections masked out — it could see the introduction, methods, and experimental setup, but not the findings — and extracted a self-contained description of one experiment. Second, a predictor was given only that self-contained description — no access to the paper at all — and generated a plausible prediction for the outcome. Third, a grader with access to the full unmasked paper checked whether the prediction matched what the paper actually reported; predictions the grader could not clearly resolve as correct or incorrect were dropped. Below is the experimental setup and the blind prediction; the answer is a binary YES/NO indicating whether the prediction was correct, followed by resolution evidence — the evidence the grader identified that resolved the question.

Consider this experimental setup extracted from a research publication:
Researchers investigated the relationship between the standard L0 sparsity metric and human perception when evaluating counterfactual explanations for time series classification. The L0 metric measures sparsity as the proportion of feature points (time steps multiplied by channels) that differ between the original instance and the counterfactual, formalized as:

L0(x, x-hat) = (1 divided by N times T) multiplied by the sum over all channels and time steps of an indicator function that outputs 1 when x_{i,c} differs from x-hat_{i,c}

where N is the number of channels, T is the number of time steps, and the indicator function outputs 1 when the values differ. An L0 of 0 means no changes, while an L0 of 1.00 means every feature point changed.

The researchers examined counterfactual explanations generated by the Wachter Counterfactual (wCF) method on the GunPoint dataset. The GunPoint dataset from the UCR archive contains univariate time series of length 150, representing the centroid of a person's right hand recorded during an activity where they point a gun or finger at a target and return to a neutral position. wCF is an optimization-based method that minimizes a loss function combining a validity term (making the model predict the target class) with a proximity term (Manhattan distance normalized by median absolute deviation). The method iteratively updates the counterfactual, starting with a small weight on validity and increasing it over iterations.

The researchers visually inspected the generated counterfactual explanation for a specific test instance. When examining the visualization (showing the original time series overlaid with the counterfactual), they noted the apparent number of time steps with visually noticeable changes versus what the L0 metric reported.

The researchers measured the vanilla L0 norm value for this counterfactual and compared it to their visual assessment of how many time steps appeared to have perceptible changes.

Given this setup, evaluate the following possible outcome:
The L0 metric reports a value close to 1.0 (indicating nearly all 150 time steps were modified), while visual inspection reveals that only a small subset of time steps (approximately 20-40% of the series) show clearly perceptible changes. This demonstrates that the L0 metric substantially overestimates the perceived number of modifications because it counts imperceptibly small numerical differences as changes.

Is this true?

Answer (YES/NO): NO